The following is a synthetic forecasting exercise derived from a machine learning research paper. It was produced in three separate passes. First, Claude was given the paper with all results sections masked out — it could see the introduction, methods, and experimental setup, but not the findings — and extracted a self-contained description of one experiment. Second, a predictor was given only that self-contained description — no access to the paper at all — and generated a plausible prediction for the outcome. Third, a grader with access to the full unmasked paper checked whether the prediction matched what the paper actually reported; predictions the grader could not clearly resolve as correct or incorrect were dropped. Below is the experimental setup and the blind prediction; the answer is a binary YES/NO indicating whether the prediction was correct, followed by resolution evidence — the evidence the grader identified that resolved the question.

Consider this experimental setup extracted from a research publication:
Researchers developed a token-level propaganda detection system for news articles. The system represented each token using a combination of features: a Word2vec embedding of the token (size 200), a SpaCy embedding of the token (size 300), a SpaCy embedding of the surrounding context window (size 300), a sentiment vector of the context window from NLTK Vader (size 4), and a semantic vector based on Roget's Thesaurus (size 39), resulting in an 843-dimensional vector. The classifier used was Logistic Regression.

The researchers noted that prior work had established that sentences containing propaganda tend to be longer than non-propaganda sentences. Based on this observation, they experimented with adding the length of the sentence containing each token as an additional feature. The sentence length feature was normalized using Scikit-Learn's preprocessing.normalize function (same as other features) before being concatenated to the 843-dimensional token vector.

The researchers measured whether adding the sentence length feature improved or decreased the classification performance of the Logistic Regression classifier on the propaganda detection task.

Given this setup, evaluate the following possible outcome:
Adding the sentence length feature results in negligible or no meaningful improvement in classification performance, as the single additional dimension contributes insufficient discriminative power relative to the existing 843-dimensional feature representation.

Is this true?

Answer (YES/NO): NO